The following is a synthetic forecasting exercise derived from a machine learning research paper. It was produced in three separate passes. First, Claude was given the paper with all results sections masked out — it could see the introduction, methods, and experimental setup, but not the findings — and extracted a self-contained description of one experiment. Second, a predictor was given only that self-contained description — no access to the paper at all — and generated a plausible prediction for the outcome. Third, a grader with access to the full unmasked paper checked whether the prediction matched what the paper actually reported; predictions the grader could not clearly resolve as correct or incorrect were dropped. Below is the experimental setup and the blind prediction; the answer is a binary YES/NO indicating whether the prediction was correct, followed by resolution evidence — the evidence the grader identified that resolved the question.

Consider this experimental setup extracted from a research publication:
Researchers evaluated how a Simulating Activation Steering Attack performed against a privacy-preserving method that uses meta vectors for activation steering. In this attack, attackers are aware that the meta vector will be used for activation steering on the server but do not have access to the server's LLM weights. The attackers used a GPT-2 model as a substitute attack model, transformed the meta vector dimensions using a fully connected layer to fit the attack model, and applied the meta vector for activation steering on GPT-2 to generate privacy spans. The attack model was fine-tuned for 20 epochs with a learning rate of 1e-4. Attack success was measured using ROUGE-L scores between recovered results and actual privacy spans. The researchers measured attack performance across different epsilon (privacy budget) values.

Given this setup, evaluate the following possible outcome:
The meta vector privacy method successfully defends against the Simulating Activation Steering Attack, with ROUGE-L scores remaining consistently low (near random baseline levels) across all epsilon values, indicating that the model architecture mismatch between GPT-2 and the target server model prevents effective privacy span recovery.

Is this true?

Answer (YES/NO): YES